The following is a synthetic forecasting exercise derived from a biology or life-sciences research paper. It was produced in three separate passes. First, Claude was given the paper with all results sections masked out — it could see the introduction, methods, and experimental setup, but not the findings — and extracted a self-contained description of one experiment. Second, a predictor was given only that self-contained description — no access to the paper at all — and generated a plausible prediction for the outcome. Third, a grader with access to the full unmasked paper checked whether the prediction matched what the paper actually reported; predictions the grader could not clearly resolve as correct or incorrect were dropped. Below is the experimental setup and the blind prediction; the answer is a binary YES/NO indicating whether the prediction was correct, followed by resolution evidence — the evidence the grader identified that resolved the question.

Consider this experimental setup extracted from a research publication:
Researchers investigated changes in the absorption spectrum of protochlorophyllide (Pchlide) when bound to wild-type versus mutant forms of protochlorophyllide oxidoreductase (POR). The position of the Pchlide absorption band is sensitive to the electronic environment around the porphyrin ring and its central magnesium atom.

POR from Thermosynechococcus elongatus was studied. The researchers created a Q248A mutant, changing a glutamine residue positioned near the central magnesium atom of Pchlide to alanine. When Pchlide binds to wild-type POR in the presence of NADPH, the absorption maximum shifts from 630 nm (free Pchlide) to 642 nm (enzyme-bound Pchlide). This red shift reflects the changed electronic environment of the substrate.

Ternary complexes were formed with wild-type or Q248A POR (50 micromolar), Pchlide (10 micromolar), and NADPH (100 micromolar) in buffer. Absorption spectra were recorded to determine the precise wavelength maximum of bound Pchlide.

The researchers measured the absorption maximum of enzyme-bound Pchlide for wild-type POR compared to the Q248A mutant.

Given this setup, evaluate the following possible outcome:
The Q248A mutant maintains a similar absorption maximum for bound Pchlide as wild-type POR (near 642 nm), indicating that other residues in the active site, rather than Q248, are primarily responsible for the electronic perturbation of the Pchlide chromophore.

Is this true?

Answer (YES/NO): NO